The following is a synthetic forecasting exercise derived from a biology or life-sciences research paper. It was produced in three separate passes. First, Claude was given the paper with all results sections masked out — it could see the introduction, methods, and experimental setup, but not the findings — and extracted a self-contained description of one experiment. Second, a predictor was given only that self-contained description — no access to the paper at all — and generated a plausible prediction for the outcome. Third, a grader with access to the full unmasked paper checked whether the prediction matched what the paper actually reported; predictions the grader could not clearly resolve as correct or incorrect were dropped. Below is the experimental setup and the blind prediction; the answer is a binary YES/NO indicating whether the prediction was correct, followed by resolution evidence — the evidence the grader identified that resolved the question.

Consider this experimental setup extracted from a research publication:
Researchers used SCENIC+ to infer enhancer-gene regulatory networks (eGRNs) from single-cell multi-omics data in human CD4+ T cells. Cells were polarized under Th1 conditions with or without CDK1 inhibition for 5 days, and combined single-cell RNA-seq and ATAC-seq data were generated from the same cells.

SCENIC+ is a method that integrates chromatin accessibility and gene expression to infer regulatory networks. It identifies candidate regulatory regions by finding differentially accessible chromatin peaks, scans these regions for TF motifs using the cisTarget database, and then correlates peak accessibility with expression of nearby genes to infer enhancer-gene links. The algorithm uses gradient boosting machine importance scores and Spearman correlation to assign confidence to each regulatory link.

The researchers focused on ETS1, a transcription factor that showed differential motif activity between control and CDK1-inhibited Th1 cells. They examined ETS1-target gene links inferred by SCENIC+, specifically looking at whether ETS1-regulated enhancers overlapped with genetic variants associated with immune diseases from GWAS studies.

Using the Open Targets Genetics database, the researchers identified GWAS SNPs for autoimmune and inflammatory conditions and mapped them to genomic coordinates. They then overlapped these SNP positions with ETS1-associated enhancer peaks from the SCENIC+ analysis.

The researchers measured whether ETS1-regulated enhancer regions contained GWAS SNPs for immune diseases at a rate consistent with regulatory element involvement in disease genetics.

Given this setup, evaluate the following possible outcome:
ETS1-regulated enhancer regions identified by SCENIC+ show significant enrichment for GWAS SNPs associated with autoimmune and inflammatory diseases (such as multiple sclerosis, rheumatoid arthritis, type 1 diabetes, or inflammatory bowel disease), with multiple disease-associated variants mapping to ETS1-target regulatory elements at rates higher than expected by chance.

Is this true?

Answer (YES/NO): NO